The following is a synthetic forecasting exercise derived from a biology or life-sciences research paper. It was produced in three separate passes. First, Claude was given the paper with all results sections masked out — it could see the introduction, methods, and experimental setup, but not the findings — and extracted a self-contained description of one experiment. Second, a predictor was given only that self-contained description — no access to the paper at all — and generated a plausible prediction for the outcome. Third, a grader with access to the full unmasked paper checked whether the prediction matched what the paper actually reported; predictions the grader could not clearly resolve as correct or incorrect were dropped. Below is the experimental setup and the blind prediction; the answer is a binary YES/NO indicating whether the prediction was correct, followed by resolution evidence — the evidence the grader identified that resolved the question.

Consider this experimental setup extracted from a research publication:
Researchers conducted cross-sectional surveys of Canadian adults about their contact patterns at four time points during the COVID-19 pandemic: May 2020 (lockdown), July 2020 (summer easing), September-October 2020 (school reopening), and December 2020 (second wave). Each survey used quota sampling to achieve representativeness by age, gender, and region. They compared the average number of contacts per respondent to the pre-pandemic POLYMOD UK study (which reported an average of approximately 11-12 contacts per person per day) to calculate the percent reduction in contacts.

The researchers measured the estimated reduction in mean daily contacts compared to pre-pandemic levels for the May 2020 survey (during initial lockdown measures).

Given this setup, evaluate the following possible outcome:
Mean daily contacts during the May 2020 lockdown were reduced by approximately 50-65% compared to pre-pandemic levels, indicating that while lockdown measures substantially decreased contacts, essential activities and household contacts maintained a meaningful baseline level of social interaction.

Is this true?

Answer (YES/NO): NO